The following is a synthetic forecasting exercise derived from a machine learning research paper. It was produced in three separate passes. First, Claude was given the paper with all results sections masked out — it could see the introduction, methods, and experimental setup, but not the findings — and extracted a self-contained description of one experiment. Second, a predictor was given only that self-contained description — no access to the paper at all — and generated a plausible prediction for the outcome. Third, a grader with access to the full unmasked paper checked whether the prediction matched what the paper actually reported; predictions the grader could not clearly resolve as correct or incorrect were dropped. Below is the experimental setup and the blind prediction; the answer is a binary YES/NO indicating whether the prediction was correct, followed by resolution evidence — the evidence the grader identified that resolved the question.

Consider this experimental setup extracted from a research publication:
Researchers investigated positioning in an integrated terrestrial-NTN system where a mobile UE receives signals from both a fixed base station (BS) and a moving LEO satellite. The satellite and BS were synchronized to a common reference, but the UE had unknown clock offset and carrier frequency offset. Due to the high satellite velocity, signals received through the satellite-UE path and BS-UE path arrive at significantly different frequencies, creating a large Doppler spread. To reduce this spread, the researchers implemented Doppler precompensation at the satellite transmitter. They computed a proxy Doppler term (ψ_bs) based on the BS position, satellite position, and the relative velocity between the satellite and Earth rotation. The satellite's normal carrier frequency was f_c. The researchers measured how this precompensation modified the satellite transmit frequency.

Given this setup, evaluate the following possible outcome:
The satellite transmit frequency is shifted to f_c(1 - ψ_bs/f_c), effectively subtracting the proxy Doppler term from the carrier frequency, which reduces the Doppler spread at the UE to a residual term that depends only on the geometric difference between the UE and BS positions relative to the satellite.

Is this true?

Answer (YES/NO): NO